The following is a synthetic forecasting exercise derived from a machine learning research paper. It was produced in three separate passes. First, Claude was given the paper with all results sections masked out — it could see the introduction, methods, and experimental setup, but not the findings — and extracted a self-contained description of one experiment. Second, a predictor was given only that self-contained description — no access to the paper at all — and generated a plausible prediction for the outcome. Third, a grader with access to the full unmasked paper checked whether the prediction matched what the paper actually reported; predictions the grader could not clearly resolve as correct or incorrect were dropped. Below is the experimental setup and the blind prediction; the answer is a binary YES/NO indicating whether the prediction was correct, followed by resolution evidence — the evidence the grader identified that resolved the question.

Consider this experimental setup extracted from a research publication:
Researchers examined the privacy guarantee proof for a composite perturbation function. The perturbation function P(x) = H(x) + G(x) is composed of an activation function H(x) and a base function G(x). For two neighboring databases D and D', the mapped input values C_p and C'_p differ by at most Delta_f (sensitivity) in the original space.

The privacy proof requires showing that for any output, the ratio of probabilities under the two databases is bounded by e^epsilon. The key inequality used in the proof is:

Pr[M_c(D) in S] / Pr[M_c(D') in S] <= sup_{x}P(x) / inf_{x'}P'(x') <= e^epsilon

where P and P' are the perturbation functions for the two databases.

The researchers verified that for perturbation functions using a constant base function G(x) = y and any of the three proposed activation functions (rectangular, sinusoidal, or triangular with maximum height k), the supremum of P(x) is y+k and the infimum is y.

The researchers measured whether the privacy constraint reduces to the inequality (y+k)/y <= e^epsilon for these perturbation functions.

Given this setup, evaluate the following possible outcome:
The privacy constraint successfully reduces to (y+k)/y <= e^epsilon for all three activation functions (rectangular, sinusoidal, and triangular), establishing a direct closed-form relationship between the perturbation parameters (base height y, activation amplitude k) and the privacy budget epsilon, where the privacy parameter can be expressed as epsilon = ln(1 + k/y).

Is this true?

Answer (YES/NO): NO